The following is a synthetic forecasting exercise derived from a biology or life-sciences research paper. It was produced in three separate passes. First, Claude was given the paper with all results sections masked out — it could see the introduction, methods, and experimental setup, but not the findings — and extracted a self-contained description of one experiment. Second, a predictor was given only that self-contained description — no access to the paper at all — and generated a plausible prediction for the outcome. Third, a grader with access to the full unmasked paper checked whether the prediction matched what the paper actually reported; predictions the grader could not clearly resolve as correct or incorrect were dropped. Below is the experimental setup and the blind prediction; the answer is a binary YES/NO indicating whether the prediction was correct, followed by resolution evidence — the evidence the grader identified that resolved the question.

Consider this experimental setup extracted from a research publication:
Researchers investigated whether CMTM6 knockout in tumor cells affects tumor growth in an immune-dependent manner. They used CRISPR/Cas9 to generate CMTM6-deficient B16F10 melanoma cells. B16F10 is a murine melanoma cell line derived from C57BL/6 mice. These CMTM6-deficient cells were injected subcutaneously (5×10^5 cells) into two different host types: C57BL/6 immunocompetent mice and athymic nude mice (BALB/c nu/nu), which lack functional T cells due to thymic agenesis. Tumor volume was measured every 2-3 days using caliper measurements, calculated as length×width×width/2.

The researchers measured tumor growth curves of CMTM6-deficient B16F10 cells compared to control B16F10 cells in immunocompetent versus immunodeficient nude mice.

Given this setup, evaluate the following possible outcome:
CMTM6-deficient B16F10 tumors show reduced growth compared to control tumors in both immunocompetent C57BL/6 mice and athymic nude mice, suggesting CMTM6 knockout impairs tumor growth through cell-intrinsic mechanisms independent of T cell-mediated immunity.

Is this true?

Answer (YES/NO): NO